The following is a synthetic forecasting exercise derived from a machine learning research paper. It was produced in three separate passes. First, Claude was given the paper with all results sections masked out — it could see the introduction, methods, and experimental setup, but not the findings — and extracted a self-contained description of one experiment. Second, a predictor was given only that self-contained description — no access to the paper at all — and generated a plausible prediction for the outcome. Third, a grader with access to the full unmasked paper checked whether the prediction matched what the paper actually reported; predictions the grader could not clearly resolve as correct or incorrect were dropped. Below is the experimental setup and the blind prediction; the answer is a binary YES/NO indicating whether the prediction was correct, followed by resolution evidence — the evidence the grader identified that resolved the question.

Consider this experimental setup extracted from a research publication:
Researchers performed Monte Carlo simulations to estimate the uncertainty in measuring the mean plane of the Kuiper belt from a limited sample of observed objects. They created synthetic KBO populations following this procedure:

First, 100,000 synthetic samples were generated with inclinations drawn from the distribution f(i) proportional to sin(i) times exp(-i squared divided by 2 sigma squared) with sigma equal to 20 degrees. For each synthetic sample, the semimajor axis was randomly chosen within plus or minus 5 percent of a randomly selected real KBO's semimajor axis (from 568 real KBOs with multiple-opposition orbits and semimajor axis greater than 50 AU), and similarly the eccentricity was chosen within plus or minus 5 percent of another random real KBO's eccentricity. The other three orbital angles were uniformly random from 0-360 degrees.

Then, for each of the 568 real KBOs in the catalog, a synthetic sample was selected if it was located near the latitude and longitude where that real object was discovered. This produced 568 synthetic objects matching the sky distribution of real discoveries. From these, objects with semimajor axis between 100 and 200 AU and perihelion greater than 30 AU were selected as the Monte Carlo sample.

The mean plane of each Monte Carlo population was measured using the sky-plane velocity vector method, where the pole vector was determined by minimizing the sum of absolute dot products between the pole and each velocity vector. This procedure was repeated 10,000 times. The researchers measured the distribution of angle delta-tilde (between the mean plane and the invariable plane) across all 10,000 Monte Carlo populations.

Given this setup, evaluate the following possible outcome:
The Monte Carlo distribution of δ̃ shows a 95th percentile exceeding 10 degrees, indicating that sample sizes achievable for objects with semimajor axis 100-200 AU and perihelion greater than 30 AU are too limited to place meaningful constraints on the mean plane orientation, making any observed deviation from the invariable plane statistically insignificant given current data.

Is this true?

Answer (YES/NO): NO